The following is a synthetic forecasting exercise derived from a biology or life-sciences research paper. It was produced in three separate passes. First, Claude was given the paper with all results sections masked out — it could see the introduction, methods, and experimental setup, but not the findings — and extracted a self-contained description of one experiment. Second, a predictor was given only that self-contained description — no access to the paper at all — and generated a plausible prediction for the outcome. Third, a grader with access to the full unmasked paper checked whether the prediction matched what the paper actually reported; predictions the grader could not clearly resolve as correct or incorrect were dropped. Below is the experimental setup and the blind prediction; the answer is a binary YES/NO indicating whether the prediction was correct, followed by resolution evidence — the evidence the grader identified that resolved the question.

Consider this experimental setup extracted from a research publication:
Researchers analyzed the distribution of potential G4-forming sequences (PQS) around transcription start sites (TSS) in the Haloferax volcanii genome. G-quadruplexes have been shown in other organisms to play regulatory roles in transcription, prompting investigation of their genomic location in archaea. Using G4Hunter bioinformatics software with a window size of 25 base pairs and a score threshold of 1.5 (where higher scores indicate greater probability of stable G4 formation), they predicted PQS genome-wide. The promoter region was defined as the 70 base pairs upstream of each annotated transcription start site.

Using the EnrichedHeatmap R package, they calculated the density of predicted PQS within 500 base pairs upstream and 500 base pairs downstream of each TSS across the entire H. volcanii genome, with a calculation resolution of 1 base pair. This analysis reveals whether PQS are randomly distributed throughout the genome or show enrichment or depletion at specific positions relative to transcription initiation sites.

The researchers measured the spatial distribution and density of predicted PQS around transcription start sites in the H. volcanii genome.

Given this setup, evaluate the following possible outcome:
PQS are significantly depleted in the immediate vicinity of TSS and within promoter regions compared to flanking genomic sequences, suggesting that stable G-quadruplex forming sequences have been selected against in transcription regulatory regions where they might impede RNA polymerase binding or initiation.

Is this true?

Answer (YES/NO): NO